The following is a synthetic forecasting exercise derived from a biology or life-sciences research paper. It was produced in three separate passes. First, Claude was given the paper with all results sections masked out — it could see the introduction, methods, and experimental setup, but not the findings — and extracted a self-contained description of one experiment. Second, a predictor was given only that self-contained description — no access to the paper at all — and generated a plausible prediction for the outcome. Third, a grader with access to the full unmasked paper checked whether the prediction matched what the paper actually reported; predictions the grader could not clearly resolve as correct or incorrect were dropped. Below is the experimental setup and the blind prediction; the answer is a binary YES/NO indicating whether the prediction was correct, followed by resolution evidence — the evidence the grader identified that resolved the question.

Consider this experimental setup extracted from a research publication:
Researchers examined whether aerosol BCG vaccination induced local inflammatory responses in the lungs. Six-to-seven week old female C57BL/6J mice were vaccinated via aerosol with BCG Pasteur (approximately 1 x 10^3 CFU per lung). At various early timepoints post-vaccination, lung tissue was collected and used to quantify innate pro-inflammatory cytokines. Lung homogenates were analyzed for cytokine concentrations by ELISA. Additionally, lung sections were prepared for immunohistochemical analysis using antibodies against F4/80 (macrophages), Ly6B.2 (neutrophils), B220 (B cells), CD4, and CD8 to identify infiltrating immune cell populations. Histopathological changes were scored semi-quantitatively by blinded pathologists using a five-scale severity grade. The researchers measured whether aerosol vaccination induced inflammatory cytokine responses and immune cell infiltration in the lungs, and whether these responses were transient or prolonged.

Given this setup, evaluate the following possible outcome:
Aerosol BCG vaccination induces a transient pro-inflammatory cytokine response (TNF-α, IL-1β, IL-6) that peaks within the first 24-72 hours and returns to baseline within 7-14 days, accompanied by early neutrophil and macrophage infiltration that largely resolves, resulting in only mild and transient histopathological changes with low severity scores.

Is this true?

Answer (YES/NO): NO